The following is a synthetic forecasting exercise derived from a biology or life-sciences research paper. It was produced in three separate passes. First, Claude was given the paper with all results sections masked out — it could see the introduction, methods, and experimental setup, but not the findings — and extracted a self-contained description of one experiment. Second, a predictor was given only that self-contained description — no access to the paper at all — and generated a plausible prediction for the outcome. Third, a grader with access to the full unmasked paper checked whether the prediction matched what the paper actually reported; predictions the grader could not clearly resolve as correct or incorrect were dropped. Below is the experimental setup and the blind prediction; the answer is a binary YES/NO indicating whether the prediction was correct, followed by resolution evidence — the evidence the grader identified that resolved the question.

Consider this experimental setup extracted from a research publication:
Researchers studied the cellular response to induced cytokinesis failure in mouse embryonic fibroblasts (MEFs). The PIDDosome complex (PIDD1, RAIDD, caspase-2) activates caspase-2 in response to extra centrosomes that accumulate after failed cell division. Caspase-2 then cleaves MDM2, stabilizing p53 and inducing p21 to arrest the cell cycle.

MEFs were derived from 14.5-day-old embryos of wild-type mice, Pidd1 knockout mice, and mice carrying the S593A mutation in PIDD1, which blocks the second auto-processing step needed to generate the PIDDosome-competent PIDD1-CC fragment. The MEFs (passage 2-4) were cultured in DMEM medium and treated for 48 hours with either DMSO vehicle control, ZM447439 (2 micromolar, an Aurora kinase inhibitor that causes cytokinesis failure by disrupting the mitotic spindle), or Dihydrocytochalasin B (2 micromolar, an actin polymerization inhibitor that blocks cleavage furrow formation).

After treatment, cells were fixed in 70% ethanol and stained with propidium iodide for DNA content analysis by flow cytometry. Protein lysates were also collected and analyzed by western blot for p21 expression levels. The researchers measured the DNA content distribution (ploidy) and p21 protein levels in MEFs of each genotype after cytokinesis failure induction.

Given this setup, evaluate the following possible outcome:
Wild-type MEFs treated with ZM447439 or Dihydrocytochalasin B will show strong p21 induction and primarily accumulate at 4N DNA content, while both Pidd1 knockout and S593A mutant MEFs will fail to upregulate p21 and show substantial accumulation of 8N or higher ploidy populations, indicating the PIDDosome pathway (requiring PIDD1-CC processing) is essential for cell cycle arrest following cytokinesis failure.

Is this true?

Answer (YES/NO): NO